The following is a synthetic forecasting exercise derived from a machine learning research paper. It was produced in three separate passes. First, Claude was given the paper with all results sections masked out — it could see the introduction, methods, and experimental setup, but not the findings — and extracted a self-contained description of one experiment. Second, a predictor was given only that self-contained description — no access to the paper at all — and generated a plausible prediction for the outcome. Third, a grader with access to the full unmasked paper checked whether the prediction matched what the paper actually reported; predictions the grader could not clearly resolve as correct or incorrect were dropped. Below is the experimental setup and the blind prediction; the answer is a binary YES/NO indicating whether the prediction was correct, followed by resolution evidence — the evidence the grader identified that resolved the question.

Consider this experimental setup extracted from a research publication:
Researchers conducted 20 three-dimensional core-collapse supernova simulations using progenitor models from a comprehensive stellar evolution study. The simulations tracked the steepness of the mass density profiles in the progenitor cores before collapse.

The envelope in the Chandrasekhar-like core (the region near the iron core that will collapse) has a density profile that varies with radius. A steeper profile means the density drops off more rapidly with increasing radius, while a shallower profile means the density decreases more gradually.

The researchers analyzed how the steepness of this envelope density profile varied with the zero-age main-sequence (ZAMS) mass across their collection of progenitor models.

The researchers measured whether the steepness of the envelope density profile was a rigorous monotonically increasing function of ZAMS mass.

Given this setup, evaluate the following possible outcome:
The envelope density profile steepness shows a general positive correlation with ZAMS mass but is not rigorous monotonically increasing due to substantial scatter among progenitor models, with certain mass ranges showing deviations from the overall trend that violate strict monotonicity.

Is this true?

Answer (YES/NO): YES